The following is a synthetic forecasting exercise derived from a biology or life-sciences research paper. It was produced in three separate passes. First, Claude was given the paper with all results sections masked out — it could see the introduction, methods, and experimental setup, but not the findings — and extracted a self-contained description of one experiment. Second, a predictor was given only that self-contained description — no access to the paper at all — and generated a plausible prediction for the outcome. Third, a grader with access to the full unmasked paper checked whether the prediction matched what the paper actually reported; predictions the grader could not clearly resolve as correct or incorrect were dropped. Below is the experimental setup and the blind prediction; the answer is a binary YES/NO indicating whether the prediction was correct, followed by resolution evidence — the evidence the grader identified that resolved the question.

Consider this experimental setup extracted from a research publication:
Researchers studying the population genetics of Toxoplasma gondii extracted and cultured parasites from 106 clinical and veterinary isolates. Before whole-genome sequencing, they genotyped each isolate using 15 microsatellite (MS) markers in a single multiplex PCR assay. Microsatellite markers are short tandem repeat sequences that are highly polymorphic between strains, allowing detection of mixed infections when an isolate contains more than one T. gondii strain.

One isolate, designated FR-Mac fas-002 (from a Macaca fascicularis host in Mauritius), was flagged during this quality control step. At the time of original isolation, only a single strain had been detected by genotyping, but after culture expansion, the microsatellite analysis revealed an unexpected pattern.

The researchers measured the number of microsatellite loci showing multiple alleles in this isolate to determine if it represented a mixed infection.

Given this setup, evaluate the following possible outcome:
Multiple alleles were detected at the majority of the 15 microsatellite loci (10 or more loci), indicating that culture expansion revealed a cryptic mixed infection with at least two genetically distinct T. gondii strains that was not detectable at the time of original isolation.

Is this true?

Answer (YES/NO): YES